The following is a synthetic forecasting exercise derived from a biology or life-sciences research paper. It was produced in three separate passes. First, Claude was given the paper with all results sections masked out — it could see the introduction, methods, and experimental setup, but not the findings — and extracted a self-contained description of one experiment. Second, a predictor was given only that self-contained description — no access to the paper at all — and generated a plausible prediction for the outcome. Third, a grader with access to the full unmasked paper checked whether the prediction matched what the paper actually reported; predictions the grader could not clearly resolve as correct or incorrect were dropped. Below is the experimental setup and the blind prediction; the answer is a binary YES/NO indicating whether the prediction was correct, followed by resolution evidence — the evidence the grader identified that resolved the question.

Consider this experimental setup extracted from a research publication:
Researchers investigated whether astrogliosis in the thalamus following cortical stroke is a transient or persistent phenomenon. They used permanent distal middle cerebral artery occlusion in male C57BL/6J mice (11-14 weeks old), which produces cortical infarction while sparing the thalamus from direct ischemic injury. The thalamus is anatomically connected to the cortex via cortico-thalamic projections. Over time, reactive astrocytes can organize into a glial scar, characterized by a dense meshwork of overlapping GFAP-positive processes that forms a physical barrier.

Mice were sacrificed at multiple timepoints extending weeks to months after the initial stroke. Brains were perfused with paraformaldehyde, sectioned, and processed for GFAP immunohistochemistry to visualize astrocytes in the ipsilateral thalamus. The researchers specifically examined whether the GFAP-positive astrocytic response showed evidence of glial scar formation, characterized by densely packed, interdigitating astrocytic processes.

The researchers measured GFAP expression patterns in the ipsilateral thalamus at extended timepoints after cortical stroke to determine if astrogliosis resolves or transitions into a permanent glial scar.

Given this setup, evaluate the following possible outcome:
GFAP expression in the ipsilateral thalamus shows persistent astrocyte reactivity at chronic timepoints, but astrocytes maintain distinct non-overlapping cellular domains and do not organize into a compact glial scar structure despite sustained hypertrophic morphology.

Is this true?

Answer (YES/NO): NO